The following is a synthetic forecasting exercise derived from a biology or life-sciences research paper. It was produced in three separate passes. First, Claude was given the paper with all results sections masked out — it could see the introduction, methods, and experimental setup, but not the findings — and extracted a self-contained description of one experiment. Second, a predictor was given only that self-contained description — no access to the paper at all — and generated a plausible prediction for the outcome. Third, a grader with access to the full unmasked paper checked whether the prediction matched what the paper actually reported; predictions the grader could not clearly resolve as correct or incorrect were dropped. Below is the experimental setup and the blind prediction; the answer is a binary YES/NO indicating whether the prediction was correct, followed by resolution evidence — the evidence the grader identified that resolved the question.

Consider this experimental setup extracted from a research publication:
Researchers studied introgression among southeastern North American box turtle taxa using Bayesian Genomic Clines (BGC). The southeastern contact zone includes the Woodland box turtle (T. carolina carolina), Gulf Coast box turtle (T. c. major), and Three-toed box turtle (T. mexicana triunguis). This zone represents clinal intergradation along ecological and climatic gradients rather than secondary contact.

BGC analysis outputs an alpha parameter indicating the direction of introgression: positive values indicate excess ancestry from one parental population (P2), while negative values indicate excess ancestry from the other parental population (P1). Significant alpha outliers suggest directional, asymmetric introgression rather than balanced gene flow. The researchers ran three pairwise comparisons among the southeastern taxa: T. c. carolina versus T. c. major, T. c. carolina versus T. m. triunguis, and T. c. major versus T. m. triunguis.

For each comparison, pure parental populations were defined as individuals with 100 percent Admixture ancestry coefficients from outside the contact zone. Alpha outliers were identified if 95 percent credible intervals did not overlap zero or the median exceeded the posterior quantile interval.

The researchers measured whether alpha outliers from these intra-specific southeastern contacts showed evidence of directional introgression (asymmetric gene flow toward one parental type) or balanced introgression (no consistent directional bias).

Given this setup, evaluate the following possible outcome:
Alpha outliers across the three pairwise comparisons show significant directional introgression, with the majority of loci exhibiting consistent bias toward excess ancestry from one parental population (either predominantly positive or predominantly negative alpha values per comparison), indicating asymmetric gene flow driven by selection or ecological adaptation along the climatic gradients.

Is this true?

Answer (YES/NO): YES